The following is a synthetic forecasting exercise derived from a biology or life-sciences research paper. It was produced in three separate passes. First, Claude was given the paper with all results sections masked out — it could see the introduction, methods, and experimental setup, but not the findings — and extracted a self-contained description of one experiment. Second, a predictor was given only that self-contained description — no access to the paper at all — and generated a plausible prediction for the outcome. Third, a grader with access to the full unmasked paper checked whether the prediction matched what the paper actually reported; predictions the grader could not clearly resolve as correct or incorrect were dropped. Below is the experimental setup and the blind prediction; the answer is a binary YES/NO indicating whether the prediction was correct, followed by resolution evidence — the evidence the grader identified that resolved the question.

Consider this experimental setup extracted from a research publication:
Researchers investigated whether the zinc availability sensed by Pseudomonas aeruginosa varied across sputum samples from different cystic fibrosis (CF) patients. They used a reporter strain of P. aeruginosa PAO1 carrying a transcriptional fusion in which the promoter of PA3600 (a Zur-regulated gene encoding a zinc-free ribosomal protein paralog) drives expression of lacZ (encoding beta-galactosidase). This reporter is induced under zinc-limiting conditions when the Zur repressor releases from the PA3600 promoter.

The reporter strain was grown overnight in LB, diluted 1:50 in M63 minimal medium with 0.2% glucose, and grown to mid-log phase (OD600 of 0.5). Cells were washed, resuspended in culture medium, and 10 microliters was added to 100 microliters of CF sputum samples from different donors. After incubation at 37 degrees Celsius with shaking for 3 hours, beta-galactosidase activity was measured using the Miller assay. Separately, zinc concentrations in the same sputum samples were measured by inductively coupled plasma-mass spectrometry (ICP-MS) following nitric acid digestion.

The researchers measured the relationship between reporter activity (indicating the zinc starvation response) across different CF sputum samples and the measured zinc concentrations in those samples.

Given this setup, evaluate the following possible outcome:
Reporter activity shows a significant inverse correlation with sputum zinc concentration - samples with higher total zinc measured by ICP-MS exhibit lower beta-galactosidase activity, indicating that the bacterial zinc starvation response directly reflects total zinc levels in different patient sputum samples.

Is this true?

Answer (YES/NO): YES